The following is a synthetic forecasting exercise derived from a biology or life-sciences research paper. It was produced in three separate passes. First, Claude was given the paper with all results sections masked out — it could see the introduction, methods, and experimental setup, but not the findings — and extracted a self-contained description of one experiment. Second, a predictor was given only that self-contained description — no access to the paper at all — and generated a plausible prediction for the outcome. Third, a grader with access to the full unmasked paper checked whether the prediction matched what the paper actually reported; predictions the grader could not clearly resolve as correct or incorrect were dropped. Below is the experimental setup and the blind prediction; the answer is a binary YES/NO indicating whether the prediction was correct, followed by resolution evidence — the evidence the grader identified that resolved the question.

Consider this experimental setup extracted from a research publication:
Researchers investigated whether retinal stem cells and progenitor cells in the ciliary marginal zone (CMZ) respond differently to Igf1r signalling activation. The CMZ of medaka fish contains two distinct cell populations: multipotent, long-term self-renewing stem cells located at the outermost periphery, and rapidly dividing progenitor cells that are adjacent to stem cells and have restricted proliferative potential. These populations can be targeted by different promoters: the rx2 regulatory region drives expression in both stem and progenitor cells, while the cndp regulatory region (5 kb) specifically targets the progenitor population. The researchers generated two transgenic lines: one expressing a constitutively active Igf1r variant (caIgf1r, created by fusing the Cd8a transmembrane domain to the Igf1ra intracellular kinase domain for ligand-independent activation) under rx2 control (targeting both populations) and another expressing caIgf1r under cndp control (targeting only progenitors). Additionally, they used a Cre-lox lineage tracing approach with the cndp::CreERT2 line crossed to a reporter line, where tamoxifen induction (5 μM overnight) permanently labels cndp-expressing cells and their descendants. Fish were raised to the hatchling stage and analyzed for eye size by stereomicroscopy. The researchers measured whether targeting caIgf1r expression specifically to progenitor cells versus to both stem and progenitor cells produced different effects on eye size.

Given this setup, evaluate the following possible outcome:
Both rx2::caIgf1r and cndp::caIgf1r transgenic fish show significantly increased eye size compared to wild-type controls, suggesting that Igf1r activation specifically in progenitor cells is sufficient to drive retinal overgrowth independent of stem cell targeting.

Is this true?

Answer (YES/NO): NO